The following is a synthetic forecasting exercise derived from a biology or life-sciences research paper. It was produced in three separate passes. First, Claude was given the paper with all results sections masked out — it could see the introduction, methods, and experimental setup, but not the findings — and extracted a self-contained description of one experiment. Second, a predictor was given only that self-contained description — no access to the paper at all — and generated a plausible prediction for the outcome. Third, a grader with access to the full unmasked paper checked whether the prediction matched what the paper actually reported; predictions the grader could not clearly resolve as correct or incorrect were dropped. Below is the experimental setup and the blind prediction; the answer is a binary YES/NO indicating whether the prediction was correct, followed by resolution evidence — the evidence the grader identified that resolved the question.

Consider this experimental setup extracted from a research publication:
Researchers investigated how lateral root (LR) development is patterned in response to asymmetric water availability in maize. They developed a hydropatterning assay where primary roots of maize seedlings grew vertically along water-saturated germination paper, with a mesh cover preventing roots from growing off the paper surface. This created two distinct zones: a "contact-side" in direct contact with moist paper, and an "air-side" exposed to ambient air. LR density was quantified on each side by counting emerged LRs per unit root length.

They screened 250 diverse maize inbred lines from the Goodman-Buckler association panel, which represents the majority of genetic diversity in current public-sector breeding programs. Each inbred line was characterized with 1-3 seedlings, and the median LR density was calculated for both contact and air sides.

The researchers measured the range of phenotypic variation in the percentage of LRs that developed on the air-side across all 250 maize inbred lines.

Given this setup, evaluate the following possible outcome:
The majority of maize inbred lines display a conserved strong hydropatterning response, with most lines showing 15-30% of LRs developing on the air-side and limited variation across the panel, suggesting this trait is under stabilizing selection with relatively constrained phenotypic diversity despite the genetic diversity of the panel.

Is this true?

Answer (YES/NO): NO